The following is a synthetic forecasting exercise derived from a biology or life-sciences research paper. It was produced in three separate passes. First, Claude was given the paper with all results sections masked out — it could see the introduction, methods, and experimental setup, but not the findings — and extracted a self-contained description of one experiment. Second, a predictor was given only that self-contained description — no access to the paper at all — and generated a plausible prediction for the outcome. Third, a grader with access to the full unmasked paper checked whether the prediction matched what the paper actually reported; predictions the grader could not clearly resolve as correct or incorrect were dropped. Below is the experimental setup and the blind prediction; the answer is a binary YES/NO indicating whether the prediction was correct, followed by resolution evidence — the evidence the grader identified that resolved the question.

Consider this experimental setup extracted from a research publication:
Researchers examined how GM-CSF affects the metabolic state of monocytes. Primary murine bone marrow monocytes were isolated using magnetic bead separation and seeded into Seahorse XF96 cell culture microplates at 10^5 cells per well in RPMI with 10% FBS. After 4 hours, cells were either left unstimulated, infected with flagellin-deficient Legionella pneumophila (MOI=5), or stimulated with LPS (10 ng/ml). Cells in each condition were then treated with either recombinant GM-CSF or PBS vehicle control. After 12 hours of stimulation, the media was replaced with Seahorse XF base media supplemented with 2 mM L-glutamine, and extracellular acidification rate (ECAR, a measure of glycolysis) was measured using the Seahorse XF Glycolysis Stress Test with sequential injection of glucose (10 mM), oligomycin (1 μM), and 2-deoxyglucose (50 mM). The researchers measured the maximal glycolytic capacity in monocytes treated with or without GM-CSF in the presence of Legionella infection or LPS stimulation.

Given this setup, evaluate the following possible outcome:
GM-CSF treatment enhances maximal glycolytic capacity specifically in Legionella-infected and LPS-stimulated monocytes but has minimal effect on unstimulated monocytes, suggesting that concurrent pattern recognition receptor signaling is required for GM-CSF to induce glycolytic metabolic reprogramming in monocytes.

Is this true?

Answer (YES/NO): NO